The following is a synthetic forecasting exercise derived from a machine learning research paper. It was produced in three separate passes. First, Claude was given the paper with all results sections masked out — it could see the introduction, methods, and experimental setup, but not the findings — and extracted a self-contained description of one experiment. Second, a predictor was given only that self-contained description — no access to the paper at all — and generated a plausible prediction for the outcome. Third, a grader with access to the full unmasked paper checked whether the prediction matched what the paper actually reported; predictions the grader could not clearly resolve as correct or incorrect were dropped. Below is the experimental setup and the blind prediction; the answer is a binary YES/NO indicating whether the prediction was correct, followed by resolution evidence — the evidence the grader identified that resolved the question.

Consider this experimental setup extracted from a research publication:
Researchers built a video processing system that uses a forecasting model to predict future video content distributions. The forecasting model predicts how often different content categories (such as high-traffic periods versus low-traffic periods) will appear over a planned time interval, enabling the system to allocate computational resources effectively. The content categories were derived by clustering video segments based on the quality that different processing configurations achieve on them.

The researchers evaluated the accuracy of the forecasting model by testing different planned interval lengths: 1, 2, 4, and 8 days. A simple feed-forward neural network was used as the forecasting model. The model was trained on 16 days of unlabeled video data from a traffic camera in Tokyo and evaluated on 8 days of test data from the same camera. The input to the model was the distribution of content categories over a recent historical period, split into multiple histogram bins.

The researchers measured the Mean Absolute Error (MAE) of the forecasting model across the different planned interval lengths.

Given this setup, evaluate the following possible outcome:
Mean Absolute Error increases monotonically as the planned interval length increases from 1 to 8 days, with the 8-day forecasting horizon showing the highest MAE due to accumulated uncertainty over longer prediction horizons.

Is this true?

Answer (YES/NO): NO